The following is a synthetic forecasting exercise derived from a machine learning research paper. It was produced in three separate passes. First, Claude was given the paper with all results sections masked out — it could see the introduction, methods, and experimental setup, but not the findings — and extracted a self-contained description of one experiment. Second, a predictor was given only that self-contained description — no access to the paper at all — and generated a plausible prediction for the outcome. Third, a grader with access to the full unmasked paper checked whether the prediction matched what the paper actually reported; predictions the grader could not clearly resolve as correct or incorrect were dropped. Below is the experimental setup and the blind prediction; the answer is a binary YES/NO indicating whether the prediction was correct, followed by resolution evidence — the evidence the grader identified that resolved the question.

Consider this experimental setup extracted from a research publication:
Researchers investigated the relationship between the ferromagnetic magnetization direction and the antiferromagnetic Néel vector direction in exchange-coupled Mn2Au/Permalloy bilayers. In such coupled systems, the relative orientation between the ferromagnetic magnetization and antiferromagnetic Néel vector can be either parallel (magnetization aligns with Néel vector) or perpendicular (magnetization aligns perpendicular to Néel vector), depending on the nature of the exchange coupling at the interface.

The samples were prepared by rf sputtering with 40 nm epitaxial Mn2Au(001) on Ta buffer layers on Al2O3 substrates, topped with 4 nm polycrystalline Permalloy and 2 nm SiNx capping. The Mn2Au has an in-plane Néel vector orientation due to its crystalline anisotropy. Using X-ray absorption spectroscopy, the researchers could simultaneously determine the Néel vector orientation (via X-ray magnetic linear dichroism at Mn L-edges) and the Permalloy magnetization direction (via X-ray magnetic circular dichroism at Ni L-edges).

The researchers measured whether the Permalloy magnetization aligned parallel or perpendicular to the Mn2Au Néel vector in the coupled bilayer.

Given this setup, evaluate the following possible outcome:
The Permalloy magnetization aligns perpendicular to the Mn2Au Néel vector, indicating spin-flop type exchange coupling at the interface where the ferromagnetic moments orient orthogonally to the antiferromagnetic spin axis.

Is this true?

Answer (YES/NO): NO